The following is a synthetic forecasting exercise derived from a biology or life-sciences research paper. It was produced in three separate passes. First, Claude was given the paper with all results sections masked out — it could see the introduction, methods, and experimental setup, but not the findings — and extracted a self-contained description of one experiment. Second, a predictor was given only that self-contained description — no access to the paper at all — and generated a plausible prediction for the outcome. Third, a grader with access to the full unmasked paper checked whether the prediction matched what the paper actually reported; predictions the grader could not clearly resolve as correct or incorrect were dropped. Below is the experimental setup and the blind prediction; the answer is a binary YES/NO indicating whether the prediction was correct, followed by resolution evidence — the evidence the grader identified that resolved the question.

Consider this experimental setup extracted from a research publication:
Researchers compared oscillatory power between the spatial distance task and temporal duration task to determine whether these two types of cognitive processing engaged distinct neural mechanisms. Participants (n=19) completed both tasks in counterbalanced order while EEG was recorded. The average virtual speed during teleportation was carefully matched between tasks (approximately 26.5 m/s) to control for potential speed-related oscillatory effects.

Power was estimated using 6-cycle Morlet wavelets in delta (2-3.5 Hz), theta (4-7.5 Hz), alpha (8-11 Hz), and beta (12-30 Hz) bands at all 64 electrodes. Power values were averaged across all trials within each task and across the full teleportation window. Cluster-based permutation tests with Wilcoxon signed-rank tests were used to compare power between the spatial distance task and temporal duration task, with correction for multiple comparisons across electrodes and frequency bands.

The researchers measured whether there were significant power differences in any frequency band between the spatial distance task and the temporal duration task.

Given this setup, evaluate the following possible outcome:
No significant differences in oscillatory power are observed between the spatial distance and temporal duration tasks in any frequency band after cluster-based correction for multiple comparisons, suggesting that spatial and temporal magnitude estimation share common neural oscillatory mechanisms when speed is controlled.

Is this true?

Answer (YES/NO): YES